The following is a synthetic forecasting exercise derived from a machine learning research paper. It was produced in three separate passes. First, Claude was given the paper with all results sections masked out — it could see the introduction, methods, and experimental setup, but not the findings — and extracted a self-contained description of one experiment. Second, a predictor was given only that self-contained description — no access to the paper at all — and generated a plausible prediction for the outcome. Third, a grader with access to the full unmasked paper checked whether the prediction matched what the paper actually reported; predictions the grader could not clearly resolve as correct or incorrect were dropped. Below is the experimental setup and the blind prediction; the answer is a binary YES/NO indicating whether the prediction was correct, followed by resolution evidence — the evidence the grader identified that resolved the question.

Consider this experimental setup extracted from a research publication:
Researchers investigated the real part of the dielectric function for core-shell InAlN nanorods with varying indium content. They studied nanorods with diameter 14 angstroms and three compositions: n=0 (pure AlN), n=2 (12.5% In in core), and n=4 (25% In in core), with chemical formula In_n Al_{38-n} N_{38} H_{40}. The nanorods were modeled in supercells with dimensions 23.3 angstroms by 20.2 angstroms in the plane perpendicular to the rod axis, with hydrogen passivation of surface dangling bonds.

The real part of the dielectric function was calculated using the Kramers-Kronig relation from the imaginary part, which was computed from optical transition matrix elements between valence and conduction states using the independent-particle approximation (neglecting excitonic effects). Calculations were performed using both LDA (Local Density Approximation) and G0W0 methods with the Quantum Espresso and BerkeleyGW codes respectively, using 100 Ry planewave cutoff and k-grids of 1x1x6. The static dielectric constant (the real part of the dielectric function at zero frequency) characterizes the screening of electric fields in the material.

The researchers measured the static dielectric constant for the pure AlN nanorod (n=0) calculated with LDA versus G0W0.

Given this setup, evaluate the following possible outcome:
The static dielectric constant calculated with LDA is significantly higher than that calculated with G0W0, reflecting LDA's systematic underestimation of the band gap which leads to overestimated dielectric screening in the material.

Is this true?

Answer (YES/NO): YES